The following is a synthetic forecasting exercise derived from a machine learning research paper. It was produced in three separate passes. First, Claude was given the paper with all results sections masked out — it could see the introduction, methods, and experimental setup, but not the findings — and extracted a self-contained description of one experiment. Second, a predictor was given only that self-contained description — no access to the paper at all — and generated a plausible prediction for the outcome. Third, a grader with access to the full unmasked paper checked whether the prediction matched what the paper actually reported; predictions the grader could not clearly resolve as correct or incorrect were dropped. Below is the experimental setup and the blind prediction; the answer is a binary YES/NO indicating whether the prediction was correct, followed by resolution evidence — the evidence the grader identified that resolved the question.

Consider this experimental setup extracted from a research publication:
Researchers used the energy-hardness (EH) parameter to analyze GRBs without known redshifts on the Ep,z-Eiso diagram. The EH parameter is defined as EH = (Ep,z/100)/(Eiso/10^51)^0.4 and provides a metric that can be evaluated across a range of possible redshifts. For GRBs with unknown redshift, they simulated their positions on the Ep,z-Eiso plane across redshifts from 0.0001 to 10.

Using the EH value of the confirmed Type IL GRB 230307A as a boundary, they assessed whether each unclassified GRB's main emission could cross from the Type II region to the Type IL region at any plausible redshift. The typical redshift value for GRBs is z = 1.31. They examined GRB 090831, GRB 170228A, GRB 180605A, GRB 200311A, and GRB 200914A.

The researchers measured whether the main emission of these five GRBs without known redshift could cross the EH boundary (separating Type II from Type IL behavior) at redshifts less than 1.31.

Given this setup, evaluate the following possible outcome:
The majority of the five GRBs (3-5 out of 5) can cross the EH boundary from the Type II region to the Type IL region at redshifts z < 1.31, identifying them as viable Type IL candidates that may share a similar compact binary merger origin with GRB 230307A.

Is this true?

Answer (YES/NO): NO